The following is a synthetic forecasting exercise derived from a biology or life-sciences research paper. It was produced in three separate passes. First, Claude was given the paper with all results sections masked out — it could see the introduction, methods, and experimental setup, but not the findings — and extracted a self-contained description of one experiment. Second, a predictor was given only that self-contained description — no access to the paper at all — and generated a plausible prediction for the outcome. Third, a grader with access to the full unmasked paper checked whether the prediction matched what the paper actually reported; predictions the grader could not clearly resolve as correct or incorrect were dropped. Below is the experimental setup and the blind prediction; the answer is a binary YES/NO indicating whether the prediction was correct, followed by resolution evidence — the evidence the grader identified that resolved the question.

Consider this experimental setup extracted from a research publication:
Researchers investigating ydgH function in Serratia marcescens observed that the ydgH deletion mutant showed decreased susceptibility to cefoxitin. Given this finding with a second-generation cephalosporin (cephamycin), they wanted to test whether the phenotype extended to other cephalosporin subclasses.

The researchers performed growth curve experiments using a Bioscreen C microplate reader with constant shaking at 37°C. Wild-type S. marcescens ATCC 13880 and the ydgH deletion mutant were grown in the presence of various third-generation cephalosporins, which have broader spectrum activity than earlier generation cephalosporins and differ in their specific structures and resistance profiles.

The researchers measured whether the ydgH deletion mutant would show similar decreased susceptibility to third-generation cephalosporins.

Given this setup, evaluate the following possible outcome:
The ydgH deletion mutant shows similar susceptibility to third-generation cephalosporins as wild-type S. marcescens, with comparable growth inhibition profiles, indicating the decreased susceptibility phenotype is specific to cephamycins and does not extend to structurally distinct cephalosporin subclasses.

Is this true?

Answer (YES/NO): NO